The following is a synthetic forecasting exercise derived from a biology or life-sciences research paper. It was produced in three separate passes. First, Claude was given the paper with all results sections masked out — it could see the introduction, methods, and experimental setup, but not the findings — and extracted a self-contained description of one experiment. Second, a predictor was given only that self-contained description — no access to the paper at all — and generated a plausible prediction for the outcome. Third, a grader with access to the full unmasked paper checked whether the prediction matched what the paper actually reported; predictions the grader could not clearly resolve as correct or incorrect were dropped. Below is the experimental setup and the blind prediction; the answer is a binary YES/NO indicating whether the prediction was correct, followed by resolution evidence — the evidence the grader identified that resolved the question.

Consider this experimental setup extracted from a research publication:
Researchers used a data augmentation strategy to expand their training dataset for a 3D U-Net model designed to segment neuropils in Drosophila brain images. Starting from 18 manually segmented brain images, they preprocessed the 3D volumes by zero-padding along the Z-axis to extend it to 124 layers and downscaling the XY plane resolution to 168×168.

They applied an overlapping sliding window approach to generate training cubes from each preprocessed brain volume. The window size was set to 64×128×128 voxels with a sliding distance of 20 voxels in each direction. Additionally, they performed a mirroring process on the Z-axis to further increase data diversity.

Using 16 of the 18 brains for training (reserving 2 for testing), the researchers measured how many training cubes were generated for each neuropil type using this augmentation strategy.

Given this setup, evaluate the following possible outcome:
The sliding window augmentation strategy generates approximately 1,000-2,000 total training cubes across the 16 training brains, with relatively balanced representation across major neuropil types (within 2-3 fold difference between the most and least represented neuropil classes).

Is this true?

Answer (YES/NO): NO